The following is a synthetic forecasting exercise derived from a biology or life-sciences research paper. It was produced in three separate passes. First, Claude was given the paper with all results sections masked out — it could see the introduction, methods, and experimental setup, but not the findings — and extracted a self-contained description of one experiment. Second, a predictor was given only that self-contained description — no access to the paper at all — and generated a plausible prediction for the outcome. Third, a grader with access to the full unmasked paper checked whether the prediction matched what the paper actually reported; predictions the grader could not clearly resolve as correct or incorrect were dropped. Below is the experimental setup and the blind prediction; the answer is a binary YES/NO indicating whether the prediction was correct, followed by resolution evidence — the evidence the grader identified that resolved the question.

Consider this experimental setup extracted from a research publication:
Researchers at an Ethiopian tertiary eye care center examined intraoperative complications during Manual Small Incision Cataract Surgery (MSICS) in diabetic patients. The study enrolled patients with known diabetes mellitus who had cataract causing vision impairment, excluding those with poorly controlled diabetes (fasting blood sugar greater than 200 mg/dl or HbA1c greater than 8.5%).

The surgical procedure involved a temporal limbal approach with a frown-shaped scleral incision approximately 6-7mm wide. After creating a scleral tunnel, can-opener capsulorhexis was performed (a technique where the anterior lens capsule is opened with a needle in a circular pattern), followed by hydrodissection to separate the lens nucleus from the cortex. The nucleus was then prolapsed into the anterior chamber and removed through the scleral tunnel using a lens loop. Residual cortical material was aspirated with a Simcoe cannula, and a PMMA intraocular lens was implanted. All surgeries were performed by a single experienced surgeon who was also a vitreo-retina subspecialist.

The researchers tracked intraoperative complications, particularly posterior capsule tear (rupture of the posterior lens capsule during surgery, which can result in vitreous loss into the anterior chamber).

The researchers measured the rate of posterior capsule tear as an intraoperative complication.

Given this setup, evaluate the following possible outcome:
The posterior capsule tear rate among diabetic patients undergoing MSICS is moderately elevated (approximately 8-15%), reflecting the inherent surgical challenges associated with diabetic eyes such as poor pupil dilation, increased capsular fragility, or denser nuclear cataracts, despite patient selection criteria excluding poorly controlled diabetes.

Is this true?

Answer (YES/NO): YES